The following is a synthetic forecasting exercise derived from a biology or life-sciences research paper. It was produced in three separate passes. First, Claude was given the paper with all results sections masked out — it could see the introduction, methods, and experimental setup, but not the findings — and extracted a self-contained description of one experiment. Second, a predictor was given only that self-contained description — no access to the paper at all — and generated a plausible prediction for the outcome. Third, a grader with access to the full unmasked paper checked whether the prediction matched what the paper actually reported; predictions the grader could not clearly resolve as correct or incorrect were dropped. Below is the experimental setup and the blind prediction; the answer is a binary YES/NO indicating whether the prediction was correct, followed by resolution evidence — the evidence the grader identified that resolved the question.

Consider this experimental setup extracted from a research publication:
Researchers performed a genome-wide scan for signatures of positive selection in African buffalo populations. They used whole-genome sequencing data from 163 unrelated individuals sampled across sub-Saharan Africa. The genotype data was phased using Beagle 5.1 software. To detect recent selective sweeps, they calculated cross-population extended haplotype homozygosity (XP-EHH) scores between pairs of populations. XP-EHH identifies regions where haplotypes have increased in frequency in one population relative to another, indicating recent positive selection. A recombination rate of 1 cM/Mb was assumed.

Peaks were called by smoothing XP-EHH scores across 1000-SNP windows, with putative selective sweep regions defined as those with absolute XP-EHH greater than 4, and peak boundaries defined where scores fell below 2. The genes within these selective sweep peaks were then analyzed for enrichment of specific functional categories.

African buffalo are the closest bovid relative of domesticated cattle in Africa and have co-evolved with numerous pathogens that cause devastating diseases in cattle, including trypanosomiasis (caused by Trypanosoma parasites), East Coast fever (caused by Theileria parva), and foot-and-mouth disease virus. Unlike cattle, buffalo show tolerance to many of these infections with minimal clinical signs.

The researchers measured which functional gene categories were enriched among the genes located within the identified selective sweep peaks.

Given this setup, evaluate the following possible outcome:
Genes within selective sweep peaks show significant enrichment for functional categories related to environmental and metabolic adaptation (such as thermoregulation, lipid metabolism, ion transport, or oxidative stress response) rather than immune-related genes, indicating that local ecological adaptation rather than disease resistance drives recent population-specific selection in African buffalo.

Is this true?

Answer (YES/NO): NO